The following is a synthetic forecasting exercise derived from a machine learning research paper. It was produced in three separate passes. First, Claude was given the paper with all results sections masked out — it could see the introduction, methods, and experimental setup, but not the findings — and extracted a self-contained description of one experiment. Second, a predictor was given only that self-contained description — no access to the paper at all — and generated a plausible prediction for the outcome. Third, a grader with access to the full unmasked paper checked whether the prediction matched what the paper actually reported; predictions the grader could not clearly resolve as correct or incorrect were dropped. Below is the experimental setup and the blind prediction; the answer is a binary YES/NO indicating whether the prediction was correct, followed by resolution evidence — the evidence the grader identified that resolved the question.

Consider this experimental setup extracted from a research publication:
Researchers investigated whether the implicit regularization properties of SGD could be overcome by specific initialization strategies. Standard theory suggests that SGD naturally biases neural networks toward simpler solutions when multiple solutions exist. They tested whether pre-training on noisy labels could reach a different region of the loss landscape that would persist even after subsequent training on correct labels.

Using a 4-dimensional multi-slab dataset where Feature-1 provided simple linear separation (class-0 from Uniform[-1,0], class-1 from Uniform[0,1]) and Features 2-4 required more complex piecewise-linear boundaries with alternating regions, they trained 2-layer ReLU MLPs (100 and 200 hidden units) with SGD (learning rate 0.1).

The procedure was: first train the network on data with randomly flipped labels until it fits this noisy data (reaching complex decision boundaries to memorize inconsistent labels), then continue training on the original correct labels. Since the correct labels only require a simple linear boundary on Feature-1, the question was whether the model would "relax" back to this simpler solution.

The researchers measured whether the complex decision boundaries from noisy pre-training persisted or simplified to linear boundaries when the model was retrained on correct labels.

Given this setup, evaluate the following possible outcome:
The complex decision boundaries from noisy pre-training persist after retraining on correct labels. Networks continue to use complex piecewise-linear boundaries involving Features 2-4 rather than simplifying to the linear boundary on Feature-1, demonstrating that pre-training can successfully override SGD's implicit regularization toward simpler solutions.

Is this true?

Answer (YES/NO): YES